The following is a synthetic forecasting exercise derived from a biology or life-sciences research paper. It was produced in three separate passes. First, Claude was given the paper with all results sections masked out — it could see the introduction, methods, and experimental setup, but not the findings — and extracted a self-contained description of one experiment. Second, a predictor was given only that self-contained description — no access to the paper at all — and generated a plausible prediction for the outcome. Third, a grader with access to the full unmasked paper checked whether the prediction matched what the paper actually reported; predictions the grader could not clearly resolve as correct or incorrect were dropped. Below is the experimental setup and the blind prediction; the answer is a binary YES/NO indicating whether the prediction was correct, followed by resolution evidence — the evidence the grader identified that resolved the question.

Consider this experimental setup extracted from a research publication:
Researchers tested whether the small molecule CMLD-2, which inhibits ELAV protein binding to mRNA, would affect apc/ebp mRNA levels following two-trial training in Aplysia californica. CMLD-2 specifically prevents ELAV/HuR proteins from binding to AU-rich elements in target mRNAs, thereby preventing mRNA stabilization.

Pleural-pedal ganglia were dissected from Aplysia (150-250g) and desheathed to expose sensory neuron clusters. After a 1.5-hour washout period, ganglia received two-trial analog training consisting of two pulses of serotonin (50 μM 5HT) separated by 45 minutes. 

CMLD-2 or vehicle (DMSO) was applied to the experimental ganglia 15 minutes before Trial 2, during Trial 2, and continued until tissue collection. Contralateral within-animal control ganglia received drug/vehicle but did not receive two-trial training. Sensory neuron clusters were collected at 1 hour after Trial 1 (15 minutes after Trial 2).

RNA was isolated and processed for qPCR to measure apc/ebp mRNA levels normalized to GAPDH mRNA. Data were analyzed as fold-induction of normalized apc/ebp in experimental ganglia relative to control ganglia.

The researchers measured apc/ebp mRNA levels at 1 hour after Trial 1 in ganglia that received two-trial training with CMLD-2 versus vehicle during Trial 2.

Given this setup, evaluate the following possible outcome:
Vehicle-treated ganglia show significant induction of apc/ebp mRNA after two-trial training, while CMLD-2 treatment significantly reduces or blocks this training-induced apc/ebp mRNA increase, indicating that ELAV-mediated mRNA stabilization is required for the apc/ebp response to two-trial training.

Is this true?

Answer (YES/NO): YES